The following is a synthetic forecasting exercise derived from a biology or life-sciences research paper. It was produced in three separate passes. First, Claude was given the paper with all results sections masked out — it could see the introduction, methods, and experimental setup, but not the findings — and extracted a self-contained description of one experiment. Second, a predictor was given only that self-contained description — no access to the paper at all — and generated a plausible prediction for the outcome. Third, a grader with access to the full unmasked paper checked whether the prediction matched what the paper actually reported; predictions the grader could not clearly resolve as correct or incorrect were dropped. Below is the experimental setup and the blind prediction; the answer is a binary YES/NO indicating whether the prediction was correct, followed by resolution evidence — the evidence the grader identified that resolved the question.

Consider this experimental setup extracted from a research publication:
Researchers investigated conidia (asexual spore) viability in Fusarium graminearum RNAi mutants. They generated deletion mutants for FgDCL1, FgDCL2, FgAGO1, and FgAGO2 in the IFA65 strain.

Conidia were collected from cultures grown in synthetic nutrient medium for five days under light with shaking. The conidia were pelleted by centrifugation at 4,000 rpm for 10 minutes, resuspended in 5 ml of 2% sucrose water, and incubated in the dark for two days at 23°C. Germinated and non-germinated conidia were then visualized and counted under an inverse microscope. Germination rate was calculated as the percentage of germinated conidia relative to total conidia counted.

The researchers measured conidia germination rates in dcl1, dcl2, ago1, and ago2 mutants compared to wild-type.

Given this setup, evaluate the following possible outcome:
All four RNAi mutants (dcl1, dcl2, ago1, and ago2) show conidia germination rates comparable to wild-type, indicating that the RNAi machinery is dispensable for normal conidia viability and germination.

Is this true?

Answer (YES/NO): NO